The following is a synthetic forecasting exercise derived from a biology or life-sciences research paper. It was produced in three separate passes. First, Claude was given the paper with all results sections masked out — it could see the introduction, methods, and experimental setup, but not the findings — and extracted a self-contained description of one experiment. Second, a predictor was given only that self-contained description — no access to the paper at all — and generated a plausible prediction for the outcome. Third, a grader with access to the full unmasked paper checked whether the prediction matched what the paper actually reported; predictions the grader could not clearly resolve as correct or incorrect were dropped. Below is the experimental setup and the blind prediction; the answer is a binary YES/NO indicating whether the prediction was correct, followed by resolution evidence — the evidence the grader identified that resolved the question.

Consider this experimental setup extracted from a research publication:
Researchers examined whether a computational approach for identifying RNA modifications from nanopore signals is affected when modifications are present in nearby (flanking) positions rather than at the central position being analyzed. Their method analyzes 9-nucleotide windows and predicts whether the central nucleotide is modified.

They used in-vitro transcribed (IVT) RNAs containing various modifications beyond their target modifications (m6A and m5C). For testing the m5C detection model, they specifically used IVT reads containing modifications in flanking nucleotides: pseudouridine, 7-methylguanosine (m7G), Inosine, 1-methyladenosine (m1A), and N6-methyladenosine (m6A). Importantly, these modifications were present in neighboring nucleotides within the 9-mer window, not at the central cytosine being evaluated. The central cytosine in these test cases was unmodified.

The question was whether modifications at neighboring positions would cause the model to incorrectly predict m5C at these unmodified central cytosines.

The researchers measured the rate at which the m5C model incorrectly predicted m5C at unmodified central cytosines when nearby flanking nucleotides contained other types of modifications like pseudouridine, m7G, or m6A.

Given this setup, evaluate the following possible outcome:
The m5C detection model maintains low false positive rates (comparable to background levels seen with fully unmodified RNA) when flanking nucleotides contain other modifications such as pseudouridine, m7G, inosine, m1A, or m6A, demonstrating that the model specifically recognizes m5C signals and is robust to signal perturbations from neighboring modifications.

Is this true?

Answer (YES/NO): NO